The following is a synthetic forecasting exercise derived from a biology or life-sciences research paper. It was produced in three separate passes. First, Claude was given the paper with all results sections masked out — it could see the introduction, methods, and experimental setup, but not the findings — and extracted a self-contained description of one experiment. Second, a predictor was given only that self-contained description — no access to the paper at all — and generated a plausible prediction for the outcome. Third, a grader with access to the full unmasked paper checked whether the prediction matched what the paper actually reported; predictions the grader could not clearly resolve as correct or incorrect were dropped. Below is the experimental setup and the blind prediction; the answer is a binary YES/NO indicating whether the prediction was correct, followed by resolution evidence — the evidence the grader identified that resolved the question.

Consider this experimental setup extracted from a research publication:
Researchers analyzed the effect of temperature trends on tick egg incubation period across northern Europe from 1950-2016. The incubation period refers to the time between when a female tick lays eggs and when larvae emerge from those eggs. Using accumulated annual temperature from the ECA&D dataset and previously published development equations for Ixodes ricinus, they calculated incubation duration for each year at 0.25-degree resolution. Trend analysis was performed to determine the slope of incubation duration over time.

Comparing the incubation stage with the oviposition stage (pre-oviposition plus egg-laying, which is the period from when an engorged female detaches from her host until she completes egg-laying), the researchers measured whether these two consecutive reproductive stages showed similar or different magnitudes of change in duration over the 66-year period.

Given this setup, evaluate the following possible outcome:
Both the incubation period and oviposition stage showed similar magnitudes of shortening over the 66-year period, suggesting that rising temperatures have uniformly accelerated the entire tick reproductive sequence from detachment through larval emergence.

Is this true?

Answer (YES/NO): NO